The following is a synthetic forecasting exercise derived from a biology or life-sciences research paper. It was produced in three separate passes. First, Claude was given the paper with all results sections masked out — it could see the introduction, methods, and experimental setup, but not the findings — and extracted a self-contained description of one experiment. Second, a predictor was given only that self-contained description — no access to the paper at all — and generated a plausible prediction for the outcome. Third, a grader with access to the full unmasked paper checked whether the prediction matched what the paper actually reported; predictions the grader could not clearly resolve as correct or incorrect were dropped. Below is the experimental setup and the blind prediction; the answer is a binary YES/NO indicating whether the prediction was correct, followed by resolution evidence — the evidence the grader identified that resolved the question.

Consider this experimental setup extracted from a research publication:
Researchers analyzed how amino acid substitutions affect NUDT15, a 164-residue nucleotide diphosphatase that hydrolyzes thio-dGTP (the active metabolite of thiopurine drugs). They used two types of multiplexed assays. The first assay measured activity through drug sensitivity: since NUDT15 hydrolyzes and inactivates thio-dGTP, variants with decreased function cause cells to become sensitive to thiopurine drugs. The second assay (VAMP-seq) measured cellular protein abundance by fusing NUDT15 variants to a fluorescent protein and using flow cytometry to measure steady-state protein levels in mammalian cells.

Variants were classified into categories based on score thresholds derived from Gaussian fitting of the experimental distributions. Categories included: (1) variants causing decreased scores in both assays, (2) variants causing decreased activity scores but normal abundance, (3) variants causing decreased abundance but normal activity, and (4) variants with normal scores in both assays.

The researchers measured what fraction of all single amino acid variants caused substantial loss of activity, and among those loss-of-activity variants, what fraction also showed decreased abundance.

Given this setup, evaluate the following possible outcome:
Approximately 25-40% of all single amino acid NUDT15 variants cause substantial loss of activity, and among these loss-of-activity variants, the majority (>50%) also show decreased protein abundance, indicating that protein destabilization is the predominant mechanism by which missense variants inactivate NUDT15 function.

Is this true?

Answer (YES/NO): NO